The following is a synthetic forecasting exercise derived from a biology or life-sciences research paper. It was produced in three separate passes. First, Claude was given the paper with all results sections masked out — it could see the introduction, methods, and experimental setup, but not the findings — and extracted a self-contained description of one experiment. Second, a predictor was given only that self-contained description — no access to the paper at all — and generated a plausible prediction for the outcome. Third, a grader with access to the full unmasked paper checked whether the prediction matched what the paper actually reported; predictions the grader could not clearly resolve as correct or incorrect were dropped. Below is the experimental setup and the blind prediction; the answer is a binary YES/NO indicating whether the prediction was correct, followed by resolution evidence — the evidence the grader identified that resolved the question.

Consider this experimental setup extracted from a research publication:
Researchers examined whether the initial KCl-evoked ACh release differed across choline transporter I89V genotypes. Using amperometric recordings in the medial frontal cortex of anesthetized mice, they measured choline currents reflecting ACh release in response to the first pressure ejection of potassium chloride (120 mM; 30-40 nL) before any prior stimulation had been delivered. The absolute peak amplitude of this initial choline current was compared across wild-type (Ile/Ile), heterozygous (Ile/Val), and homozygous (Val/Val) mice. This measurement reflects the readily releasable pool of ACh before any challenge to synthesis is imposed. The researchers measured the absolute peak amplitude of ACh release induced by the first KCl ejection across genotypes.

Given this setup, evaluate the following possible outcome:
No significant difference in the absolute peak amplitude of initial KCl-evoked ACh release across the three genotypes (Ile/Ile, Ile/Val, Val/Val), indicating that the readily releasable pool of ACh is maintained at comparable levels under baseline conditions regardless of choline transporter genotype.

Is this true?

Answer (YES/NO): YES